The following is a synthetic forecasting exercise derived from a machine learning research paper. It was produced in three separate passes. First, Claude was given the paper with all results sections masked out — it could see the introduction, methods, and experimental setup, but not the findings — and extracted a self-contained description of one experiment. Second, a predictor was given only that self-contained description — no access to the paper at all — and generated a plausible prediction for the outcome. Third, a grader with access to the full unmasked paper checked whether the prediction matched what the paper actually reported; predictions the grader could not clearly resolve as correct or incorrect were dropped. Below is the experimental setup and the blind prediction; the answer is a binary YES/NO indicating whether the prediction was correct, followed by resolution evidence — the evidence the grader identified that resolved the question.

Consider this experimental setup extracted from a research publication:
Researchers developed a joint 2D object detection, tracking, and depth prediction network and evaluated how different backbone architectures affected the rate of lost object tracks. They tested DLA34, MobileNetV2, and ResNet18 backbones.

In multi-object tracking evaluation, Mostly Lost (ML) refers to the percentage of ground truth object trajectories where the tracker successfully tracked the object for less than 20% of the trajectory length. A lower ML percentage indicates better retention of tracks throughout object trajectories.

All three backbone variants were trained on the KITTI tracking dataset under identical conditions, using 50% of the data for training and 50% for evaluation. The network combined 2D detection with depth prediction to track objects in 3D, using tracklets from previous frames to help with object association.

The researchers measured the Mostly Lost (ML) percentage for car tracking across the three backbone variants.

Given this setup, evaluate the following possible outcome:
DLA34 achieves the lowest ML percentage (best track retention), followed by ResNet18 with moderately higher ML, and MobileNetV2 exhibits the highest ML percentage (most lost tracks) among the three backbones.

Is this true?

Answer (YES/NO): NO